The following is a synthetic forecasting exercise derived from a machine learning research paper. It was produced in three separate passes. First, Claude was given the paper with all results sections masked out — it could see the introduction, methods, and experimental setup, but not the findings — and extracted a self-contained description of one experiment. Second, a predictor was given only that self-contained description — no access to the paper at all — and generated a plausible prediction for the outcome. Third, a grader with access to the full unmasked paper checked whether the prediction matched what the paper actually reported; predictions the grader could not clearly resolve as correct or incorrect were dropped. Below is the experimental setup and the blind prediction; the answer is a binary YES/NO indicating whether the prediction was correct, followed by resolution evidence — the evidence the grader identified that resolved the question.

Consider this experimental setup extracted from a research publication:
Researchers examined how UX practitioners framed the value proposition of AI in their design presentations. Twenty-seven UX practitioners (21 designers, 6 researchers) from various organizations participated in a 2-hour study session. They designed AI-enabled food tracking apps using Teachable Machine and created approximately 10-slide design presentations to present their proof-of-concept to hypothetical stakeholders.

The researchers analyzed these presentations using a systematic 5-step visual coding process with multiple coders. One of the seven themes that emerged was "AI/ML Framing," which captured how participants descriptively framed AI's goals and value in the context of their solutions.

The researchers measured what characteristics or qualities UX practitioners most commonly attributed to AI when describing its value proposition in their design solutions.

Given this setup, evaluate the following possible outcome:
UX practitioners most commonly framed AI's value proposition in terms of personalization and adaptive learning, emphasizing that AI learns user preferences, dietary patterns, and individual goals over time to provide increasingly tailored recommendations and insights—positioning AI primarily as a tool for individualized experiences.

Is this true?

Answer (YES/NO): NO